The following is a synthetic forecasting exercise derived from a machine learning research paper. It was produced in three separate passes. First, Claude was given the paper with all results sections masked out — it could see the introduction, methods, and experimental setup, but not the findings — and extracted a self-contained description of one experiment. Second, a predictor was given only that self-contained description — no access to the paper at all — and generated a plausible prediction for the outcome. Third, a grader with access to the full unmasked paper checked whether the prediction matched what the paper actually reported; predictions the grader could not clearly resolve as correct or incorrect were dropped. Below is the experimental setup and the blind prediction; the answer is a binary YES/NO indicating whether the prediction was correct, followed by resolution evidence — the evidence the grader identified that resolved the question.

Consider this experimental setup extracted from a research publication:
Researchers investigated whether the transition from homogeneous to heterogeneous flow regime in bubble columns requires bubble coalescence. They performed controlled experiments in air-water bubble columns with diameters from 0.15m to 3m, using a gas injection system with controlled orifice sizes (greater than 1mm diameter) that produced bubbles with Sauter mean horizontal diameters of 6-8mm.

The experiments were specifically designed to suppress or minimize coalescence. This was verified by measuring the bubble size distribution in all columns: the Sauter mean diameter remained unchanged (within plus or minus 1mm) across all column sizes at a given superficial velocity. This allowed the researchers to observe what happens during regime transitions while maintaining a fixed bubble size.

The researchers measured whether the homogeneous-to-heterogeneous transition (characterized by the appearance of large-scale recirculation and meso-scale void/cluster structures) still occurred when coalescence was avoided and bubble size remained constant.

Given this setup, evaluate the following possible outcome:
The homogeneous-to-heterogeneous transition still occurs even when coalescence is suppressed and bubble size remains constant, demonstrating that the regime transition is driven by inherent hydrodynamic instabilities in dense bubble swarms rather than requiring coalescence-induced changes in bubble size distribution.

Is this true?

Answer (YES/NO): YES